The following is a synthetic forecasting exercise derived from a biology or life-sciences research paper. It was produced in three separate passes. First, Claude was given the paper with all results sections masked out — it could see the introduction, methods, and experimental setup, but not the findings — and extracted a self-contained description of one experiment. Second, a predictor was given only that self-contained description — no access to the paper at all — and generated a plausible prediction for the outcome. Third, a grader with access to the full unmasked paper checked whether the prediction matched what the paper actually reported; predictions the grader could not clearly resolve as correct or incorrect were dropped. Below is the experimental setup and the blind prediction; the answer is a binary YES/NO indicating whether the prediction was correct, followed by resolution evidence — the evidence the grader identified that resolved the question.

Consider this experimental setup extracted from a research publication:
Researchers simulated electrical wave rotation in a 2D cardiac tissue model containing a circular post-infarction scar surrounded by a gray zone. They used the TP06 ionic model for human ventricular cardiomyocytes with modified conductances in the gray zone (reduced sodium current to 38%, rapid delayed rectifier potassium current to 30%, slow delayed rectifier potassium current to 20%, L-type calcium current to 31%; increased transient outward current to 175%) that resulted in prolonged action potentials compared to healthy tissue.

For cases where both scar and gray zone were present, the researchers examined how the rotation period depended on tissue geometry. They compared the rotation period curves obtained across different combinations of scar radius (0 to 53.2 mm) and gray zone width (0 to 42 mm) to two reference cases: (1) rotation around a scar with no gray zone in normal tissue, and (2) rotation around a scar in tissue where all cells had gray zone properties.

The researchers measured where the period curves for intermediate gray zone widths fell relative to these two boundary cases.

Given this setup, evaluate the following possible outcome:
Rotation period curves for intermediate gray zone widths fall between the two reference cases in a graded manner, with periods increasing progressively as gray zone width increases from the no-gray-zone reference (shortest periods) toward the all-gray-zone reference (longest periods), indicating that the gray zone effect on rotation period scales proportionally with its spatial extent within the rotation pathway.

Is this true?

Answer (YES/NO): NO